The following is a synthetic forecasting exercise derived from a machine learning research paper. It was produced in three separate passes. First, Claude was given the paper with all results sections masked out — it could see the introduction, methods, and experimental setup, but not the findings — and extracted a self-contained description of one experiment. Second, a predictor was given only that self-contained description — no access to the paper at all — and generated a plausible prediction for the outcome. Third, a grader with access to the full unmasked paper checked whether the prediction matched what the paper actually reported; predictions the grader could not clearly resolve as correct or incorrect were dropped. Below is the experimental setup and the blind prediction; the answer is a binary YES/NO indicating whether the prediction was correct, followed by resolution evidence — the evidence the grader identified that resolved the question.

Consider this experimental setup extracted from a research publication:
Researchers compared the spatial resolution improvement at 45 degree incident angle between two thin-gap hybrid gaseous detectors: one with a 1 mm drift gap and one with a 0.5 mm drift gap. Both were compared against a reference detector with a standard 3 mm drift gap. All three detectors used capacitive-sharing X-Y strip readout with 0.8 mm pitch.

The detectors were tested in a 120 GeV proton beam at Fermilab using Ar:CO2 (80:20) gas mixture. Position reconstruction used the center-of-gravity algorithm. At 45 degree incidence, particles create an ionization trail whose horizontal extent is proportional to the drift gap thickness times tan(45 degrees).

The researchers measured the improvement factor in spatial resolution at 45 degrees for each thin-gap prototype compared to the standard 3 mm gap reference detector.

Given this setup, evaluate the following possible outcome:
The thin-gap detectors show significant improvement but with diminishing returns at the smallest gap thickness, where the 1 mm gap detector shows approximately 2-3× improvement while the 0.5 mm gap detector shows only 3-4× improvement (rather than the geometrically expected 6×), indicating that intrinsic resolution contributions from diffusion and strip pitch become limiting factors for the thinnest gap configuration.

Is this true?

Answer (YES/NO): NO